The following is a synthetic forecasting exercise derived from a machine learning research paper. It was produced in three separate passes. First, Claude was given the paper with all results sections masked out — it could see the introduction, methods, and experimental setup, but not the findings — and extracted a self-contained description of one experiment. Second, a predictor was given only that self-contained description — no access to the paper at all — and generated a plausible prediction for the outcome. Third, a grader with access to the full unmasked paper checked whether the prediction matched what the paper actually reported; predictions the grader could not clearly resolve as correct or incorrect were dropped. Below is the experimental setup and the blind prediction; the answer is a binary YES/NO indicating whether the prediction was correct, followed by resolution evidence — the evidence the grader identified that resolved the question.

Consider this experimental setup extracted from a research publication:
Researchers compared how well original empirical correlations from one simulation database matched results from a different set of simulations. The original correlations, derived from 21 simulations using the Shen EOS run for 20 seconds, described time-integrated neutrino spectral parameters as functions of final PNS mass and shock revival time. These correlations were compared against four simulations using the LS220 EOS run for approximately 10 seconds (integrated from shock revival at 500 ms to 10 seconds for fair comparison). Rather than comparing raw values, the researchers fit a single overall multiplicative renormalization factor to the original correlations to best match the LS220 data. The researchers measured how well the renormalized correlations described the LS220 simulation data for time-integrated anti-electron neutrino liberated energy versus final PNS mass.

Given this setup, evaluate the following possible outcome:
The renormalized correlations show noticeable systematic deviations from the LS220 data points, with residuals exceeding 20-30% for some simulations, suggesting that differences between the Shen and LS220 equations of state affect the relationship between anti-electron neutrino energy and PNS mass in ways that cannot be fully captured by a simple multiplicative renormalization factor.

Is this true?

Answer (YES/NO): NO